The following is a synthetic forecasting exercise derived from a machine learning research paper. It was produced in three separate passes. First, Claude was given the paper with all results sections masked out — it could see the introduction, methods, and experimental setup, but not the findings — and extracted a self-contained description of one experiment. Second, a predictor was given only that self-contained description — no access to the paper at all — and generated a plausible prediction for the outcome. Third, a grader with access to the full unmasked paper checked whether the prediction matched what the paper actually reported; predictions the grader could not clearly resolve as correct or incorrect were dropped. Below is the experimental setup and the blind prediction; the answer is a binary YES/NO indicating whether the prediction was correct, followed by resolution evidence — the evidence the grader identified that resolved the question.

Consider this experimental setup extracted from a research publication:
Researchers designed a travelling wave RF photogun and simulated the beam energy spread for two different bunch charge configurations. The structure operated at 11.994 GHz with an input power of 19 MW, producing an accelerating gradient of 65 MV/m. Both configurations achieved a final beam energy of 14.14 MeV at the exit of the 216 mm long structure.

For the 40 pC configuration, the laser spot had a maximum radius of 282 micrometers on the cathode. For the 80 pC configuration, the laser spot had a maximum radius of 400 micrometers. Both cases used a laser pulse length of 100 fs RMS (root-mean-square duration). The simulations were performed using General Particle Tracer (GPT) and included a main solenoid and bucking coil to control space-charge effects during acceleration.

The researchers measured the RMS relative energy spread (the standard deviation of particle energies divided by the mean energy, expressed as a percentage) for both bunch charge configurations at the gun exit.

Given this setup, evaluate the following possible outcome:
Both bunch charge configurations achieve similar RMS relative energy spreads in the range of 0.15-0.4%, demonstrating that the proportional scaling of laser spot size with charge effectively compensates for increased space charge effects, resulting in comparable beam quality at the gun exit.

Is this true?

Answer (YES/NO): NO